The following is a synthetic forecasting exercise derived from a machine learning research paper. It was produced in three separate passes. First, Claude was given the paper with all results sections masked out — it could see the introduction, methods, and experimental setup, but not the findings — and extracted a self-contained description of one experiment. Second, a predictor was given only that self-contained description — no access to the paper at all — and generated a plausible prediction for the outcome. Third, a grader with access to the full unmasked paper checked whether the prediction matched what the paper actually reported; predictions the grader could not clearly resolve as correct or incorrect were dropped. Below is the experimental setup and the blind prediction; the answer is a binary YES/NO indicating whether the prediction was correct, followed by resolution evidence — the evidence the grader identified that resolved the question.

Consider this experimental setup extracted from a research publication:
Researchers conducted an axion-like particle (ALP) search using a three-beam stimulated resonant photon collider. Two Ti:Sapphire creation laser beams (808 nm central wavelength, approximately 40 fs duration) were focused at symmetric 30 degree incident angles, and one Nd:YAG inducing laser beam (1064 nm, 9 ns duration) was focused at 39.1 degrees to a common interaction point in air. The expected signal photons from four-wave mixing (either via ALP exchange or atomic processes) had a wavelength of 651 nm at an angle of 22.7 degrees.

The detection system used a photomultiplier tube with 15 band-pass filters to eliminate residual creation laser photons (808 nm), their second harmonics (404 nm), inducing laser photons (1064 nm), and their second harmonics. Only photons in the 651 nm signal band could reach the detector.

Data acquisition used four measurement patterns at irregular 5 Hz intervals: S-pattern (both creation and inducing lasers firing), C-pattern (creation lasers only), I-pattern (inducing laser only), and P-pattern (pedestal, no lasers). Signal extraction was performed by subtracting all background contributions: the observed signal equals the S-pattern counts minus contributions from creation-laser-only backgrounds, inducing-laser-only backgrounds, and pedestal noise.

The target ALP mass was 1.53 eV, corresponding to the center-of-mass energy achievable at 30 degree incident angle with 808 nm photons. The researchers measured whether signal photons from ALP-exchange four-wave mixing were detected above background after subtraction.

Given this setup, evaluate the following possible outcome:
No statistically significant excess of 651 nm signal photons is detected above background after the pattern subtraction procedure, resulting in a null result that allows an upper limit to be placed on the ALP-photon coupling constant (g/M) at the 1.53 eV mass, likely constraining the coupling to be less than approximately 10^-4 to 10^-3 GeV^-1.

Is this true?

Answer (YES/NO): YES